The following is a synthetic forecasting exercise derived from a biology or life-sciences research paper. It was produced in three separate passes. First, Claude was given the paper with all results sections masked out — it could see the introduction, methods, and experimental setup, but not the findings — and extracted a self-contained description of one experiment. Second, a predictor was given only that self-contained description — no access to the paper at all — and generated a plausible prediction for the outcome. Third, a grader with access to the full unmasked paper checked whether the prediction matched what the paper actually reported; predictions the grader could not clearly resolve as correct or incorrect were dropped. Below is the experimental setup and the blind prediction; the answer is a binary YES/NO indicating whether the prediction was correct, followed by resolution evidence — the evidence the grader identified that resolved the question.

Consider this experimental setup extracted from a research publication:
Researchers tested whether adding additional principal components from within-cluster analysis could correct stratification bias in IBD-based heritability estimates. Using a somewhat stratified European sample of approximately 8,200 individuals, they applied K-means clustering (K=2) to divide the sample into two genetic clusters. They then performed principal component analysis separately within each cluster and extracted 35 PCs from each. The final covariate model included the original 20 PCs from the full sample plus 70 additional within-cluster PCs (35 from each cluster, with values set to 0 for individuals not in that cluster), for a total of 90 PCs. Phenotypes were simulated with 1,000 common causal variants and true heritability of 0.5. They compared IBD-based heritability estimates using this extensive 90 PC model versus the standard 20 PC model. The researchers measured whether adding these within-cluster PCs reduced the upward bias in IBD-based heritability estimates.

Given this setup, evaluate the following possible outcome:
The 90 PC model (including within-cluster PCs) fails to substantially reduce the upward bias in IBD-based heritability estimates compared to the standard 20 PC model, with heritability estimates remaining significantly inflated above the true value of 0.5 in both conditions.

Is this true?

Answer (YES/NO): NO